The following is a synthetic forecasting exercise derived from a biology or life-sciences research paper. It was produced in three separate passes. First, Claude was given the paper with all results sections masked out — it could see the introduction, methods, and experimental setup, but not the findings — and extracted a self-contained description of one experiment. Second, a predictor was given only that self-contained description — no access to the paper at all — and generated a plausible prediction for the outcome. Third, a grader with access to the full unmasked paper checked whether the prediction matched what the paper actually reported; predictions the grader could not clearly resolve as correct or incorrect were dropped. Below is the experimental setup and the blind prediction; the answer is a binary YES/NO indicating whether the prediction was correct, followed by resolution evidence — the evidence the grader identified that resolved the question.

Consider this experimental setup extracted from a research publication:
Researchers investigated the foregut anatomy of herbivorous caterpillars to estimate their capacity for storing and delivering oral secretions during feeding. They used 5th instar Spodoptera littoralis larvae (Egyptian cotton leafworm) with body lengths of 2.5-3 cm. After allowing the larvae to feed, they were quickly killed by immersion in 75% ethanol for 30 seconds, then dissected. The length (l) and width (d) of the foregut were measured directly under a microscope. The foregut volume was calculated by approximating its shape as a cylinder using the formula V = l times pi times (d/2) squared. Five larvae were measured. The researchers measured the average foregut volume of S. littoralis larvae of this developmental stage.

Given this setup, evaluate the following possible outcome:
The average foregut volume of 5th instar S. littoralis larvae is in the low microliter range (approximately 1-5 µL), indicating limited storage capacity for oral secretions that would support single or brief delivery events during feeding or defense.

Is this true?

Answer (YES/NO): NO